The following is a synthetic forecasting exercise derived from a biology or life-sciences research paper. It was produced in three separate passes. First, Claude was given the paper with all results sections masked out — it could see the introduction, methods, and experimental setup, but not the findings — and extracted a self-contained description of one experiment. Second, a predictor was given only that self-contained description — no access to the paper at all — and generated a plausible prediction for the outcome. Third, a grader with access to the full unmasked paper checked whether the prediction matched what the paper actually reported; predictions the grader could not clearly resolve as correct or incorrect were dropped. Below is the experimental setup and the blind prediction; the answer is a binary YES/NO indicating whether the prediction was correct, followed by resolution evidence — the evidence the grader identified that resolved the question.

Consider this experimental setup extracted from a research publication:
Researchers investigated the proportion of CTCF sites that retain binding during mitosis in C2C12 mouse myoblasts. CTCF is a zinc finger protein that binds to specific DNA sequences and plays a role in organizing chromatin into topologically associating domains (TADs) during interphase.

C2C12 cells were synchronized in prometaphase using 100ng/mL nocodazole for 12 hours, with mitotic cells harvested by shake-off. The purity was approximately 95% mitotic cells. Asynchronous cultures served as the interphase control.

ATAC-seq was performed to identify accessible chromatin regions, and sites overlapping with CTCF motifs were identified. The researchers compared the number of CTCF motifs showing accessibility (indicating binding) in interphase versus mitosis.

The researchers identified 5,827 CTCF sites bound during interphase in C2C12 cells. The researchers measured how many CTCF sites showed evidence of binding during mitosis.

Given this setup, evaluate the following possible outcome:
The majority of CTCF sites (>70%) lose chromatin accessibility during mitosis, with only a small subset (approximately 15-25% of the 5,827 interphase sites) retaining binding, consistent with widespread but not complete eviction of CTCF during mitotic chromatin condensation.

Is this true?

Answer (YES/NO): NO